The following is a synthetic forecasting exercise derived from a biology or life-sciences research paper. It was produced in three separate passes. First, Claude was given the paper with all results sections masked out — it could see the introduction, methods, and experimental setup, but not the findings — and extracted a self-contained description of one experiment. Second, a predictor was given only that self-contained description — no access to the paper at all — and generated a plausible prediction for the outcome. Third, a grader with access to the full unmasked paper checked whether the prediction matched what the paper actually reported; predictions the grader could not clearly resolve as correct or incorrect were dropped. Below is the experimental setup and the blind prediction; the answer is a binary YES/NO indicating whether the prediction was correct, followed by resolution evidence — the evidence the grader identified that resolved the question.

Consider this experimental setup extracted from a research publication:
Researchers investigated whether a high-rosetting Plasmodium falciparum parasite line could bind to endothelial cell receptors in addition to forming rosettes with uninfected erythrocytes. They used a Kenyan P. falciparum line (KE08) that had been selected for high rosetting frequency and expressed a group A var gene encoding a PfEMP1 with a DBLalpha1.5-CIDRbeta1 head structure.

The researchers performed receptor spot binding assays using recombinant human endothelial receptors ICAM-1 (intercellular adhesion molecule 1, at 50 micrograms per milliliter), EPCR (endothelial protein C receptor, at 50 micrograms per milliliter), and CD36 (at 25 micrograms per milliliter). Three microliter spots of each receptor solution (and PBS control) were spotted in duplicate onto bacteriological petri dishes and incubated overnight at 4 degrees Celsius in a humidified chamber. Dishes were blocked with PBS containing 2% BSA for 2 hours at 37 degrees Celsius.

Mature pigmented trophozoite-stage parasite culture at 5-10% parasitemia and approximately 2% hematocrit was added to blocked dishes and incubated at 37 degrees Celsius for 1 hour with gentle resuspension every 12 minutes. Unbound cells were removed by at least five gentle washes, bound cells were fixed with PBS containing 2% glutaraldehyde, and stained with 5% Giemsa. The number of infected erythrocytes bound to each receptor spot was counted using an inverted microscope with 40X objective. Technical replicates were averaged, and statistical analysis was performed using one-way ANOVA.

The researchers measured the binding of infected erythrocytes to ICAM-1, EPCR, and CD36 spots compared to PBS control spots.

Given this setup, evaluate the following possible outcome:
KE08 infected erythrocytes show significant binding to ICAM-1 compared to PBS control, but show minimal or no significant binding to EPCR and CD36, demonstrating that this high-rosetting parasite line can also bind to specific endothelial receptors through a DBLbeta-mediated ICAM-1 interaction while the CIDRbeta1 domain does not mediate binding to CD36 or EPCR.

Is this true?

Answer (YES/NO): NO